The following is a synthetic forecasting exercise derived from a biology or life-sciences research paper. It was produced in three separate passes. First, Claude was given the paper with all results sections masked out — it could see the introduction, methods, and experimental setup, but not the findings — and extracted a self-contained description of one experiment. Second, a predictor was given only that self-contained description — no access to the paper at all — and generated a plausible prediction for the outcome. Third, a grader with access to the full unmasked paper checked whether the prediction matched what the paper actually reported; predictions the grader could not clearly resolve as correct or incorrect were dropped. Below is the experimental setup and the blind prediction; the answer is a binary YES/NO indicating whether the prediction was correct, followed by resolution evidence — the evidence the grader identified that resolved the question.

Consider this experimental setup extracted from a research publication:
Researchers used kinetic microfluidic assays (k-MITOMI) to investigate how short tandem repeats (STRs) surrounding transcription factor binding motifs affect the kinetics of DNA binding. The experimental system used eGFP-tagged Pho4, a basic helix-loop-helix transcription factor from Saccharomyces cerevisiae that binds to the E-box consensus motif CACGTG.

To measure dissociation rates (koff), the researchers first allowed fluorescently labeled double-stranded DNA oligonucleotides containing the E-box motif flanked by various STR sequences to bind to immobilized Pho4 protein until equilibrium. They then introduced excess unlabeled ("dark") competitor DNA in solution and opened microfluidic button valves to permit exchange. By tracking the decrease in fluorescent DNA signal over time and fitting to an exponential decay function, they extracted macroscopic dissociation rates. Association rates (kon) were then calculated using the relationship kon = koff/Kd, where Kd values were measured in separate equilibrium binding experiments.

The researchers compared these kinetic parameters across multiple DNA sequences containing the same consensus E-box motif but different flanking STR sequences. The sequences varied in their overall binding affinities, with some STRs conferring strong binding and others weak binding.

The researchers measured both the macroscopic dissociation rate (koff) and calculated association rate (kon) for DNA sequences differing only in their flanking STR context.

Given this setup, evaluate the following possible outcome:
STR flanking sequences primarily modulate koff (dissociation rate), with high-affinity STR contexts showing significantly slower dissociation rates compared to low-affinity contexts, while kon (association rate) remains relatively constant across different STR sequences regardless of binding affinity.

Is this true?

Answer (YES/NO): NO